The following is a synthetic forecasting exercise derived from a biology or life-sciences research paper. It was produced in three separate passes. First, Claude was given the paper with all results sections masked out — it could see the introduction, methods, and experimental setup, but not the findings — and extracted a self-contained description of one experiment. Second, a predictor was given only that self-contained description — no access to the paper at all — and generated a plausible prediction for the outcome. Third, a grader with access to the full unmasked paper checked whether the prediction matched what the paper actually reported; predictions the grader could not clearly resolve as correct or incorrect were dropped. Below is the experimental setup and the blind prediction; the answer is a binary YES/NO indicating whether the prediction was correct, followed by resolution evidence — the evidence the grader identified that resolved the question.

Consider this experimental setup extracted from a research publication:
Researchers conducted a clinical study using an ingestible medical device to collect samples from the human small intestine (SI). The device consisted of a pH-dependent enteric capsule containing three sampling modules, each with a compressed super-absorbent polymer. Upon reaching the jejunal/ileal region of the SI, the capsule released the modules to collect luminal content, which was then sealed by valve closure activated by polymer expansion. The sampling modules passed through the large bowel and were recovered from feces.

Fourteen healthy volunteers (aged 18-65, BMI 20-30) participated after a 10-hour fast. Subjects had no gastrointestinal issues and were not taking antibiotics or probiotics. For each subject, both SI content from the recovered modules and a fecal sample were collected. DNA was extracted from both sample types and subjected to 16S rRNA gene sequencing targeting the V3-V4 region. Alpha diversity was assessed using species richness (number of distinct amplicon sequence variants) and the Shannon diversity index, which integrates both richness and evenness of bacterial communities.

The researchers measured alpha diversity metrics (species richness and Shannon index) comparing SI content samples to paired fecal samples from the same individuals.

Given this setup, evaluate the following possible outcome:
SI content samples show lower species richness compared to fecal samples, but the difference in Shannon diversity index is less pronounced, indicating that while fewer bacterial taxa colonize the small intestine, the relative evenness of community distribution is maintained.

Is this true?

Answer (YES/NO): NO